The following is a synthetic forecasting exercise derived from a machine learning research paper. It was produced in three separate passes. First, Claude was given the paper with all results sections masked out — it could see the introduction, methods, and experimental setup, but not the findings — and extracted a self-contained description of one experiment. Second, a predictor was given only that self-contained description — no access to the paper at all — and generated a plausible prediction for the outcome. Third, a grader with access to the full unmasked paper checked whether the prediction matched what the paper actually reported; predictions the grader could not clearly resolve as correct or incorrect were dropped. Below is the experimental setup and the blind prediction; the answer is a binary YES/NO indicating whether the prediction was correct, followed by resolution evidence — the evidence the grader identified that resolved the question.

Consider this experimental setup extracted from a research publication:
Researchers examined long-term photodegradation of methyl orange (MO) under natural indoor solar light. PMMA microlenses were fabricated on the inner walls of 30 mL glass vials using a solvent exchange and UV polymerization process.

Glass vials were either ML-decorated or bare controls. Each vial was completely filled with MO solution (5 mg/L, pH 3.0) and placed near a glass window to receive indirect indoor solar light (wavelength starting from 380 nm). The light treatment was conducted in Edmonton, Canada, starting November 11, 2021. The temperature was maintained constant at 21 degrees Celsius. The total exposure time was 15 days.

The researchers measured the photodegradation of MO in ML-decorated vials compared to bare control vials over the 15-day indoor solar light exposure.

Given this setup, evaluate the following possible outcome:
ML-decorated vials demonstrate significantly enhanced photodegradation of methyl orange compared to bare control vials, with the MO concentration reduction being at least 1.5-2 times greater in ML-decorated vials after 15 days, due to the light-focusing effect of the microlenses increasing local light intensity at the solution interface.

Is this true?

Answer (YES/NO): YES